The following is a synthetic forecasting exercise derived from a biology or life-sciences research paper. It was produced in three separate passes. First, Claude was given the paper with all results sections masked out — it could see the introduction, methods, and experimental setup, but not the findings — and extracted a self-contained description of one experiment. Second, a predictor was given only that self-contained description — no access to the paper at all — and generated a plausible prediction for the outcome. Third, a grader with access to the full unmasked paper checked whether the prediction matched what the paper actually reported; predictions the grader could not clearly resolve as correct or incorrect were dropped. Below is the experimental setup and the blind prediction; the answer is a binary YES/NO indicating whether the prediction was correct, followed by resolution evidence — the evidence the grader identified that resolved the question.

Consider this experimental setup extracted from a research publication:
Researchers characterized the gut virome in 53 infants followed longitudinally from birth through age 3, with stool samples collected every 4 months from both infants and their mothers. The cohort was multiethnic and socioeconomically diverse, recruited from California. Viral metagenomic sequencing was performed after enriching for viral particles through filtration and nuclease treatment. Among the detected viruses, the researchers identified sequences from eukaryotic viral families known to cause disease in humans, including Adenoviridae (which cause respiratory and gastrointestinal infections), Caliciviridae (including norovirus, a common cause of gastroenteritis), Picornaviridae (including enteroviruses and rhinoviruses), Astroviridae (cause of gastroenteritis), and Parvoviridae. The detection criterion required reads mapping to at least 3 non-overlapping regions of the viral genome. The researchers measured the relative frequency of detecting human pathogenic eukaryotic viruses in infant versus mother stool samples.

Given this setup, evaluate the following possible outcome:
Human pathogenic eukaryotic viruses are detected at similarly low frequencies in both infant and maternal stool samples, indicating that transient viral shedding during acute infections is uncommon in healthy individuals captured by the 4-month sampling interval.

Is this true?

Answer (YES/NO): NO